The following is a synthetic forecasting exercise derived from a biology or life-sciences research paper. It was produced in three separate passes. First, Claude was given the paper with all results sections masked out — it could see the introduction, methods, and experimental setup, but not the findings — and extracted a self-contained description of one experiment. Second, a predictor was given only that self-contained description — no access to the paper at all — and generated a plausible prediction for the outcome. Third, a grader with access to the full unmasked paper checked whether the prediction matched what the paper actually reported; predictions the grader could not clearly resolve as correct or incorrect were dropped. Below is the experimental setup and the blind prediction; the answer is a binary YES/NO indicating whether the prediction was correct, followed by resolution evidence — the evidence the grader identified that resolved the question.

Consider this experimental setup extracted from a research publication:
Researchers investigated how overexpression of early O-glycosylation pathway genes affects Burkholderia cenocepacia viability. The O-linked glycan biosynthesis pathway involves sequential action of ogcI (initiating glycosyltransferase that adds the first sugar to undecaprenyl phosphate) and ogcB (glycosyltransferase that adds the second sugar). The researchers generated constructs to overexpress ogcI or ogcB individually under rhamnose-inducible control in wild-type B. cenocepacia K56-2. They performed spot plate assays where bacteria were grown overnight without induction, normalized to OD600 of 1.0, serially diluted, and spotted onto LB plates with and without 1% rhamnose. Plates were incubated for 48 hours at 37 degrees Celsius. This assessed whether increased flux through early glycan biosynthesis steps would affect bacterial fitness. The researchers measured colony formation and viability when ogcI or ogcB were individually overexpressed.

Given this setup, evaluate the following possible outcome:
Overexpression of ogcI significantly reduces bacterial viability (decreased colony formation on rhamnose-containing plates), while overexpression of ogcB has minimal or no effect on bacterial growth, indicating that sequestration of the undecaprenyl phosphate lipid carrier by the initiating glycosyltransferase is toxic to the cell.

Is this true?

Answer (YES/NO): NO